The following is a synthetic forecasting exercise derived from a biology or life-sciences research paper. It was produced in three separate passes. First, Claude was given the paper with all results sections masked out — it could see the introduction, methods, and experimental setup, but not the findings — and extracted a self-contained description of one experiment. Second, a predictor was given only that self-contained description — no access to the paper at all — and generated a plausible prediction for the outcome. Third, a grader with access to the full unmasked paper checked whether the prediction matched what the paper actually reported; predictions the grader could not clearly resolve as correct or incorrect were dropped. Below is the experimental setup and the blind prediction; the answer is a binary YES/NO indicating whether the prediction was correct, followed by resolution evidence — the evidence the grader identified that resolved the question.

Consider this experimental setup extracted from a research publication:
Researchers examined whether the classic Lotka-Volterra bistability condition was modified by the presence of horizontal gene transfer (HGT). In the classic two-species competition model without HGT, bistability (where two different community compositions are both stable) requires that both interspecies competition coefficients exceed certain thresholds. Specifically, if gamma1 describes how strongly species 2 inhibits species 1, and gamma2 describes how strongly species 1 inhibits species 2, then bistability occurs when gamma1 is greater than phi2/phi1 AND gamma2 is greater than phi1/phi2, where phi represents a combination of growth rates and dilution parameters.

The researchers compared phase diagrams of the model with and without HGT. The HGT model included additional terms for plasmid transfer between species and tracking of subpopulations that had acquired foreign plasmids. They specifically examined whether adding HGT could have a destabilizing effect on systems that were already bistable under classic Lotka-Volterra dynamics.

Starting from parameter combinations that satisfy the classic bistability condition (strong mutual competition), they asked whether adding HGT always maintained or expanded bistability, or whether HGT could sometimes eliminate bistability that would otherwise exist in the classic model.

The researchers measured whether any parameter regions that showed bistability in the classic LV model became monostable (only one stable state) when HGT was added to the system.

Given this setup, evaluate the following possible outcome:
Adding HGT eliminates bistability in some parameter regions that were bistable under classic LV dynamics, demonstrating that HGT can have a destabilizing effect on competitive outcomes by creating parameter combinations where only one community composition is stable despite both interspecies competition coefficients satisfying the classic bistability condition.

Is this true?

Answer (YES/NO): NO